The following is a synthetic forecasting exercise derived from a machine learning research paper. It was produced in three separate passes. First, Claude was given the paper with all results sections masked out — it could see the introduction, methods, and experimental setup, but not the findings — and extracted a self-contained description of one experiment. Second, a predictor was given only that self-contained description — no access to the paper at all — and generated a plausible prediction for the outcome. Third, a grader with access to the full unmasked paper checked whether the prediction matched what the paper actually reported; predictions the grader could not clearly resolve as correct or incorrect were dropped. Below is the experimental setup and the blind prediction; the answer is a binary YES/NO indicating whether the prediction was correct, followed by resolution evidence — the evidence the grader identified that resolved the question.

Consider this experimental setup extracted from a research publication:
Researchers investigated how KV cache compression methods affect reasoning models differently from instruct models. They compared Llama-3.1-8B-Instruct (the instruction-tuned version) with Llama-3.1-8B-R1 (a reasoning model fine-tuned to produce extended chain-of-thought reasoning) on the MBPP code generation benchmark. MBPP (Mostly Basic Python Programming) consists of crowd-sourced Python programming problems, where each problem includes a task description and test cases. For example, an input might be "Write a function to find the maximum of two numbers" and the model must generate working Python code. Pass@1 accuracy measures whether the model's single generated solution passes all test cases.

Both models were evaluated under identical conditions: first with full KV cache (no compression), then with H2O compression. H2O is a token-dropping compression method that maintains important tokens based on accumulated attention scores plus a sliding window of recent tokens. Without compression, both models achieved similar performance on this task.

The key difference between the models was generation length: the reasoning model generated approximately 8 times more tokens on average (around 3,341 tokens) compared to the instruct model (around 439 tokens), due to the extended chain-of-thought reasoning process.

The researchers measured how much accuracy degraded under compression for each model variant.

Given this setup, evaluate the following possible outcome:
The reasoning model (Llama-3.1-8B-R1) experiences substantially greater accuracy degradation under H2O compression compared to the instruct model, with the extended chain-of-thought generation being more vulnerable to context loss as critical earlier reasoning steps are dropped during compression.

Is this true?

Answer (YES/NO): YES